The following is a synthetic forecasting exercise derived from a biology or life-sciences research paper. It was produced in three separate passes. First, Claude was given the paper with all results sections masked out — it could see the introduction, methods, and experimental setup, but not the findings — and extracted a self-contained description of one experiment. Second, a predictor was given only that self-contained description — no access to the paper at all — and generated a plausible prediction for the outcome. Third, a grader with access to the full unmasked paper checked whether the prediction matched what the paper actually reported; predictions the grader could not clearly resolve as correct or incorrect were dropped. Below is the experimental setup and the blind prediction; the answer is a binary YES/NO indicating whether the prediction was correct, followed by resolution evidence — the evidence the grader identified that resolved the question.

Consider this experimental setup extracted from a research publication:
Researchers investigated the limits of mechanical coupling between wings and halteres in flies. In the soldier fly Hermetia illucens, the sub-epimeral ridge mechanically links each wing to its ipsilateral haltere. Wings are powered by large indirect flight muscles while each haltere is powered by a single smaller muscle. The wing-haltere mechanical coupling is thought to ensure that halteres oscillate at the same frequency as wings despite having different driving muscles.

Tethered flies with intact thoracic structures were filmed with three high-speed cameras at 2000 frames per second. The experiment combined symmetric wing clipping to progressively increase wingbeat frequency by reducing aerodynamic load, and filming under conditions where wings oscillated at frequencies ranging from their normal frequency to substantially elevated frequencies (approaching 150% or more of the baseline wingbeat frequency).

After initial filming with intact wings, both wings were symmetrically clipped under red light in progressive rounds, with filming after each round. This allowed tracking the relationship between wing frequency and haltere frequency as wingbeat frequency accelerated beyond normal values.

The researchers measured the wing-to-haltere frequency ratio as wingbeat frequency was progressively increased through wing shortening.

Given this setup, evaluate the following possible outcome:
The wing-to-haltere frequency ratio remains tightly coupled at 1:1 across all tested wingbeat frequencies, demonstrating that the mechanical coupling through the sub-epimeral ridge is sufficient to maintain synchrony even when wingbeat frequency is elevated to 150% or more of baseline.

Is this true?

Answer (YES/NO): NO